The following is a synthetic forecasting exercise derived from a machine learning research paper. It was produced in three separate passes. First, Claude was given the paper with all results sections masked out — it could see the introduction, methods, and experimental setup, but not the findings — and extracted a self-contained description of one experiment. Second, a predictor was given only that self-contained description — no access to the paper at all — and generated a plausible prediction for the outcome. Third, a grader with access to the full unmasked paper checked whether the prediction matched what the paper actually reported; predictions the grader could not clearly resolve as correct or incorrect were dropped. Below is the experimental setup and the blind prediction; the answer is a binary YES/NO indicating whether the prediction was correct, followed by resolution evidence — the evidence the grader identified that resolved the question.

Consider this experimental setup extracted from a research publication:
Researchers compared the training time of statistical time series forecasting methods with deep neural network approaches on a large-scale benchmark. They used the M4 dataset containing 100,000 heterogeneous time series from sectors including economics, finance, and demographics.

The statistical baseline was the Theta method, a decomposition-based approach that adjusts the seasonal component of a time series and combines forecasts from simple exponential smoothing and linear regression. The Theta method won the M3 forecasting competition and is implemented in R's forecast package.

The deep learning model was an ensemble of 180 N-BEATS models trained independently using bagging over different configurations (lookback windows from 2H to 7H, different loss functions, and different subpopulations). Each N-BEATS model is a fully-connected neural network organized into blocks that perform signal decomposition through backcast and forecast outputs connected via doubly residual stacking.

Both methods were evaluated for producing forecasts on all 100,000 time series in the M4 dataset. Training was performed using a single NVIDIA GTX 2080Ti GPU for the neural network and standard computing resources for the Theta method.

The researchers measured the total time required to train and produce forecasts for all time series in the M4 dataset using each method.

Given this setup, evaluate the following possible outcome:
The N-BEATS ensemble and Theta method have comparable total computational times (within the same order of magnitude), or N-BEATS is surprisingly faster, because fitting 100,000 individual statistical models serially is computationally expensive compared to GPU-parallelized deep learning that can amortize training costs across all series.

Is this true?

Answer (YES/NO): NO